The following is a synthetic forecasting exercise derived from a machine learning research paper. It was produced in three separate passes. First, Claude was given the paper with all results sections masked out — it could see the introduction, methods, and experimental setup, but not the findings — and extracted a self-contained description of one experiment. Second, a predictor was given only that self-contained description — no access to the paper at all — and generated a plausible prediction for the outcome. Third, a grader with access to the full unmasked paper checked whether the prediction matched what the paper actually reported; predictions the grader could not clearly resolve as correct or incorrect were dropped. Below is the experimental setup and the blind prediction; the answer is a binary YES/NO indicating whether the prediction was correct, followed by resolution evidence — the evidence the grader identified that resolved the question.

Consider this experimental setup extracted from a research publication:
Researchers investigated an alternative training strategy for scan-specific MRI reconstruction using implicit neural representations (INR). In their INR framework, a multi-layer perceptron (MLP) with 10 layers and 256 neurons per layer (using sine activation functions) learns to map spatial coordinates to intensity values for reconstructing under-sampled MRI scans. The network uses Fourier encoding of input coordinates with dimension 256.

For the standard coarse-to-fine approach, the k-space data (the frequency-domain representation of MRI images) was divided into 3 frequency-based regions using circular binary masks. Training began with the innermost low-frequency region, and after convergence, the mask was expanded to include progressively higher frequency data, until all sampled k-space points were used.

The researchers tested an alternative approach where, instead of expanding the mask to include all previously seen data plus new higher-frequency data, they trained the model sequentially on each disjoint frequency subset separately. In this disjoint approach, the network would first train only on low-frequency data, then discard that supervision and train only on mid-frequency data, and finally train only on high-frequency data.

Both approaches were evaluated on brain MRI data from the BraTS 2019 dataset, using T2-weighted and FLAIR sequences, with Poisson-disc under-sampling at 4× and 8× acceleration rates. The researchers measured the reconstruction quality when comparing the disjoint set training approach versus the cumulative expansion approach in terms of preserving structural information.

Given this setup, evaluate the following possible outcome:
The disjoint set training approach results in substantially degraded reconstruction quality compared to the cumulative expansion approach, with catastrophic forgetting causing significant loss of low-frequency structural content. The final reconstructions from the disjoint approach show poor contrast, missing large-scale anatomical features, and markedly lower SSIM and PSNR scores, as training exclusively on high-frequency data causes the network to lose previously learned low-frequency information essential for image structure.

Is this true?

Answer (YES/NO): NO